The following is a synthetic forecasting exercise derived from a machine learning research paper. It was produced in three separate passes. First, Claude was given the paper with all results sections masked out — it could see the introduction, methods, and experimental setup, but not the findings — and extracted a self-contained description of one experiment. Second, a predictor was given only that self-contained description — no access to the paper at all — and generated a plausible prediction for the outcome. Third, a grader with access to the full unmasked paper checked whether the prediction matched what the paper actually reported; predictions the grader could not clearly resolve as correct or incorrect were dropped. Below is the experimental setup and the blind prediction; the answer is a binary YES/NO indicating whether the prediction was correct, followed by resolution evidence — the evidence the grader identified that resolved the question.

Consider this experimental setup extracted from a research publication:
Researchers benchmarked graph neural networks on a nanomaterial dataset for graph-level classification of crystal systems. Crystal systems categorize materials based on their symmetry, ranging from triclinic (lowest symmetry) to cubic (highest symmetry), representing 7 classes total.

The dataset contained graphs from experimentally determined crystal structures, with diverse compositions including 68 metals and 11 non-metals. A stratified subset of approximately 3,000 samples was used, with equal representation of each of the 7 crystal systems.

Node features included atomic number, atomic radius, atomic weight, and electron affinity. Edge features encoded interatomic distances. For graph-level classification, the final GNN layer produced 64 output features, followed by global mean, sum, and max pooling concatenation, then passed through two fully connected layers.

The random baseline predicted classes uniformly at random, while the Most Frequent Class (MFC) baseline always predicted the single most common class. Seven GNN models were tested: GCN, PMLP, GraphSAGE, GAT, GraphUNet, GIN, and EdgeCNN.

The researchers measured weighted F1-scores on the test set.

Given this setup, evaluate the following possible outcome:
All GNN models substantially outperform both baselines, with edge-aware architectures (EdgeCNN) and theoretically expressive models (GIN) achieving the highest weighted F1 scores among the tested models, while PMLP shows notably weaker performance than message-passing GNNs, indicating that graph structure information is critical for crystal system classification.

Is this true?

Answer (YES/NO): NO